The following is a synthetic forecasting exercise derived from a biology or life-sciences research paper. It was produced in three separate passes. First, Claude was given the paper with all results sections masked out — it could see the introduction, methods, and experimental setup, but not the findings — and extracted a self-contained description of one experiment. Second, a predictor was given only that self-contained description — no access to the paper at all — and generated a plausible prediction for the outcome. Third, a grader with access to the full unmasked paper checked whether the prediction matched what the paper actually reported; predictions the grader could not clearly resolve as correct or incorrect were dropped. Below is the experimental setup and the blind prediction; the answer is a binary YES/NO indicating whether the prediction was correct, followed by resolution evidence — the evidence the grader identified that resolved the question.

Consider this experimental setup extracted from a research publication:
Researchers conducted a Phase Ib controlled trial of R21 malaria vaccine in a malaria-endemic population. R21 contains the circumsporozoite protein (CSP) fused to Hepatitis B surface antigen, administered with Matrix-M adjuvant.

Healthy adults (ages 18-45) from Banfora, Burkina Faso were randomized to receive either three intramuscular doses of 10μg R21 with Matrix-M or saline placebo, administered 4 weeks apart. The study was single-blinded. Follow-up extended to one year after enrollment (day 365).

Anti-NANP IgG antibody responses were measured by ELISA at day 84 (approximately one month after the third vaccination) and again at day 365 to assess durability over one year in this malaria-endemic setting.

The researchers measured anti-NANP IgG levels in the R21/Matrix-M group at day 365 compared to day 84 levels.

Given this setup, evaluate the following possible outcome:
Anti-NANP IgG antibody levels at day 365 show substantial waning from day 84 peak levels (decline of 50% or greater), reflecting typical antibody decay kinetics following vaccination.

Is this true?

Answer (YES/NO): NO